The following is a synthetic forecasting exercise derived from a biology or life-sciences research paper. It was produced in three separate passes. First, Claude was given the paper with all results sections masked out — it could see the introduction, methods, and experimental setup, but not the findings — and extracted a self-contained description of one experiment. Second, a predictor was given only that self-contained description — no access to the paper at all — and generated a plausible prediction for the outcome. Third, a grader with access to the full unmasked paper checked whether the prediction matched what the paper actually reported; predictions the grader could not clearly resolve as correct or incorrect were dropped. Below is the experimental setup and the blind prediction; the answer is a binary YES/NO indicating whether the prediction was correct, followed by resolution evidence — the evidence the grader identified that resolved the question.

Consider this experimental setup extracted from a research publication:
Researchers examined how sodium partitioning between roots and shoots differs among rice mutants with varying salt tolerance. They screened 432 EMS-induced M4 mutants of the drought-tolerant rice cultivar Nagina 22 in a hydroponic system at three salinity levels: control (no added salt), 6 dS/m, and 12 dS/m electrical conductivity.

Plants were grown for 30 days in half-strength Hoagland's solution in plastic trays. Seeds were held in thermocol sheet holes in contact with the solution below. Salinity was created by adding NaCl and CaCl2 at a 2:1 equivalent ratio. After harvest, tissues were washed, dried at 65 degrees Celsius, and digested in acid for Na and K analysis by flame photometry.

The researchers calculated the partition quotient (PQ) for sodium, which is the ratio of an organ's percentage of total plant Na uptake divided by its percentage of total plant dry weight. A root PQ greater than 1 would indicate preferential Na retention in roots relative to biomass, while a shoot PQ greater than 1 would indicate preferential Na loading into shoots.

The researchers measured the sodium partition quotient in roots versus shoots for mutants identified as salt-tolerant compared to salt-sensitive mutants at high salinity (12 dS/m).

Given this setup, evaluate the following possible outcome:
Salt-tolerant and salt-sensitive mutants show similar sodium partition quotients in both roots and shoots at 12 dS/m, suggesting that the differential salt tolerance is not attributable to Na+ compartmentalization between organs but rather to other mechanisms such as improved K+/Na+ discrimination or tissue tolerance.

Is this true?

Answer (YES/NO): NO